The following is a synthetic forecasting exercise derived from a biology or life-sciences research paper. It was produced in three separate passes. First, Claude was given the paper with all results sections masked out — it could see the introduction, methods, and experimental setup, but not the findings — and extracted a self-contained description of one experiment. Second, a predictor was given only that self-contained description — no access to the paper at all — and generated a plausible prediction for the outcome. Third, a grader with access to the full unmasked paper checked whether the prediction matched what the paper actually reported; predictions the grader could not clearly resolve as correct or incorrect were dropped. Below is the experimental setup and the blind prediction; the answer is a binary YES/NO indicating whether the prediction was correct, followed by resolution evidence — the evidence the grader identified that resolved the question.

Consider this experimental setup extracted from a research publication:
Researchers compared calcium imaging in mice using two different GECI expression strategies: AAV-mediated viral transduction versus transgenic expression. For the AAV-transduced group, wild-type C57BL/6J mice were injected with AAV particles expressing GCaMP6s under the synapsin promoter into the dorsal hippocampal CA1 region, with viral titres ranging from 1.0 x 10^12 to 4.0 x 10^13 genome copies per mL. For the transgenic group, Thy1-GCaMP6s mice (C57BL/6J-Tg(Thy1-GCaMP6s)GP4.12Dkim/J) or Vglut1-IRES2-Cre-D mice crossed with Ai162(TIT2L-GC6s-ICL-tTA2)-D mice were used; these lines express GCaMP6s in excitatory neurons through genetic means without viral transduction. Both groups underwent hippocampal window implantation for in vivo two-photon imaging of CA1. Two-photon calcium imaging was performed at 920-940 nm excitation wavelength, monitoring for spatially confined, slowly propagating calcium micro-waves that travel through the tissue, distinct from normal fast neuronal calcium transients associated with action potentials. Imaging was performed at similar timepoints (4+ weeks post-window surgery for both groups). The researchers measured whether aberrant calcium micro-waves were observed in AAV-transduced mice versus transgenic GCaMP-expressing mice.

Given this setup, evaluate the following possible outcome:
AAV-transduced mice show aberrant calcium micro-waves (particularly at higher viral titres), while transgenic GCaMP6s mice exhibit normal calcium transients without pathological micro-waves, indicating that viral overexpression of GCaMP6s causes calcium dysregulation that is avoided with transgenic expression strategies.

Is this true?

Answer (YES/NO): YES